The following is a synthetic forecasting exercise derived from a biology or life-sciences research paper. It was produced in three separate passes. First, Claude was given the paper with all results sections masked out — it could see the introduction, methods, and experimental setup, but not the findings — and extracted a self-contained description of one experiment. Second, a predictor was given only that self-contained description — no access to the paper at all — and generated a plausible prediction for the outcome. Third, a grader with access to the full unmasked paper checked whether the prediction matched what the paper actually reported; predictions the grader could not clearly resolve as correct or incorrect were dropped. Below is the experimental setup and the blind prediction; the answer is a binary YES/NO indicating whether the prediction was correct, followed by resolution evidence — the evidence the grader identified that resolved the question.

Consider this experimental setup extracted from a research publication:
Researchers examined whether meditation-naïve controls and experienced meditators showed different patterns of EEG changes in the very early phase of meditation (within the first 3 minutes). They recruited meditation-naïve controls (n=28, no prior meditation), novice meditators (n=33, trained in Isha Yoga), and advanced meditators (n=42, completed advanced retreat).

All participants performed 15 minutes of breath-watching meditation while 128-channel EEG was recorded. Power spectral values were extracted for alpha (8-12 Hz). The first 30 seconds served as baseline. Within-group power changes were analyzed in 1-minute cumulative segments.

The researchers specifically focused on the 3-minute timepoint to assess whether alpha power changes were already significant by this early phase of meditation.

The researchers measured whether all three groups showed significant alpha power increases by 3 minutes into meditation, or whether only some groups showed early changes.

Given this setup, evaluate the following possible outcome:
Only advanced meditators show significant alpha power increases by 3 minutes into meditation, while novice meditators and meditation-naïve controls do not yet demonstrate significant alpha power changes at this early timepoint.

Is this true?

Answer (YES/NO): NO